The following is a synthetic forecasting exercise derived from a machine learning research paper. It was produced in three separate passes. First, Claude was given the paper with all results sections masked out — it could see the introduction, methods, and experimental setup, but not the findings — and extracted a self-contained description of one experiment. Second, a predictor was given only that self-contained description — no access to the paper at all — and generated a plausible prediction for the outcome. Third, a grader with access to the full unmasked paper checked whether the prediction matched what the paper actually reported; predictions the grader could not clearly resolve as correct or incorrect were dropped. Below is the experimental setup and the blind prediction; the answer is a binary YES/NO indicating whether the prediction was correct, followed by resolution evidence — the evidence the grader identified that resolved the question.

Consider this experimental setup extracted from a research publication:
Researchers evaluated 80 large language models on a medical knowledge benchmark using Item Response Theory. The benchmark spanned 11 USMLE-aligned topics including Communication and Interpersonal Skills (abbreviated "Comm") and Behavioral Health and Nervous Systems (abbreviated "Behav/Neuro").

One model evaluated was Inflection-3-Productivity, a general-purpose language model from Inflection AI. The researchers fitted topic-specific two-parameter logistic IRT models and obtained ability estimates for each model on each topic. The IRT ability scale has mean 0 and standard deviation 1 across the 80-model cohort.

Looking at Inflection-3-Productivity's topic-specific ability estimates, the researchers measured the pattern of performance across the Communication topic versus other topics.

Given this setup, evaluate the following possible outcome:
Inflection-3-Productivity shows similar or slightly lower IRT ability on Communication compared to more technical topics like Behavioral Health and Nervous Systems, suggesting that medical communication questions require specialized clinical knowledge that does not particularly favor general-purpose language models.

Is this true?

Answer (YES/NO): NO